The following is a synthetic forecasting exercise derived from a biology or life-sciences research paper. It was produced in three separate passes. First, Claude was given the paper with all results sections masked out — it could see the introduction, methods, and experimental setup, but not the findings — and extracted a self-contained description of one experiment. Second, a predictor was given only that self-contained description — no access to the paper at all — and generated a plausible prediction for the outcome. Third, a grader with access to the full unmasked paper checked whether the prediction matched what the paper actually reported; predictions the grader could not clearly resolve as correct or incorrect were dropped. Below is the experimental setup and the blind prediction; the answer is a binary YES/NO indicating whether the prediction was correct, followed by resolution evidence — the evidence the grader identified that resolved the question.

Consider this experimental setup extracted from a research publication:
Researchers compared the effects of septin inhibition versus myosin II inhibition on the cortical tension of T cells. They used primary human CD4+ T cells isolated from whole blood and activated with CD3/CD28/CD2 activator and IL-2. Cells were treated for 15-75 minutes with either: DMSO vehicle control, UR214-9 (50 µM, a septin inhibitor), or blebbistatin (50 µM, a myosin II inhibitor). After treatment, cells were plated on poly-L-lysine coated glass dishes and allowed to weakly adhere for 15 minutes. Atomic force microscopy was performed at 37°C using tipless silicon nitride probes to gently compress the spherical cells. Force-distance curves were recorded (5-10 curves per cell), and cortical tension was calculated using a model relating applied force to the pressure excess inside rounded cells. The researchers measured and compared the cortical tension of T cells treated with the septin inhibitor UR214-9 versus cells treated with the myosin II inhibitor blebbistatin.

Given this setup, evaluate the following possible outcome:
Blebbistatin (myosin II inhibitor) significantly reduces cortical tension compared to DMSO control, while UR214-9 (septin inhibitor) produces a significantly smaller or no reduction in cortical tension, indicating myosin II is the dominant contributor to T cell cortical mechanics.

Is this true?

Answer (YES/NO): NO